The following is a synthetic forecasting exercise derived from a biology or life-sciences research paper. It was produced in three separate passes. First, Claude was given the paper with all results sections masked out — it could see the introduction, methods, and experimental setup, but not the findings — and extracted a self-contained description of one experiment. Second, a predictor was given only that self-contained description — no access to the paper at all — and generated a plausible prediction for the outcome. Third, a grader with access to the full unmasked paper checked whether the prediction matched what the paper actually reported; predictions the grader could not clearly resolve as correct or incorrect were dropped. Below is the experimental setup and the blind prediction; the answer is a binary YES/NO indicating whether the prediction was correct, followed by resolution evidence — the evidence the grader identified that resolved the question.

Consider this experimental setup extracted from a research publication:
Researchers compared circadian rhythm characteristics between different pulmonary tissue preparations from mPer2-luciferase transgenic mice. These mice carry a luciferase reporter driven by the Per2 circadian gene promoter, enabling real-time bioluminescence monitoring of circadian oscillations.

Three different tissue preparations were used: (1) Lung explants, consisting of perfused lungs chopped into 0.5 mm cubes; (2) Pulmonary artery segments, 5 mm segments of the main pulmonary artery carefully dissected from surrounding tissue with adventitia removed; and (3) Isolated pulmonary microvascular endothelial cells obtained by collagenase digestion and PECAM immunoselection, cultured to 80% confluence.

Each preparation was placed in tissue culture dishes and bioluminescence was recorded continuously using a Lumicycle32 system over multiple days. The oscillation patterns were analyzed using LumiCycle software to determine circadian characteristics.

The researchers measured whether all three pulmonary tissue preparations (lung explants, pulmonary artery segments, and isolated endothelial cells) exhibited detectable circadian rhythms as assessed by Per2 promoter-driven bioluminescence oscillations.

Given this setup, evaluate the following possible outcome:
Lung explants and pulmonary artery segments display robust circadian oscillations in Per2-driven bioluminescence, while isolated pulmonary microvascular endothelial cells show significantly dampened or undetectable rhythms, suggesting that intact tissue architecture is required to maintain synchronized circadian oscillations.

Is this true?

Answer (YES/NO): NO